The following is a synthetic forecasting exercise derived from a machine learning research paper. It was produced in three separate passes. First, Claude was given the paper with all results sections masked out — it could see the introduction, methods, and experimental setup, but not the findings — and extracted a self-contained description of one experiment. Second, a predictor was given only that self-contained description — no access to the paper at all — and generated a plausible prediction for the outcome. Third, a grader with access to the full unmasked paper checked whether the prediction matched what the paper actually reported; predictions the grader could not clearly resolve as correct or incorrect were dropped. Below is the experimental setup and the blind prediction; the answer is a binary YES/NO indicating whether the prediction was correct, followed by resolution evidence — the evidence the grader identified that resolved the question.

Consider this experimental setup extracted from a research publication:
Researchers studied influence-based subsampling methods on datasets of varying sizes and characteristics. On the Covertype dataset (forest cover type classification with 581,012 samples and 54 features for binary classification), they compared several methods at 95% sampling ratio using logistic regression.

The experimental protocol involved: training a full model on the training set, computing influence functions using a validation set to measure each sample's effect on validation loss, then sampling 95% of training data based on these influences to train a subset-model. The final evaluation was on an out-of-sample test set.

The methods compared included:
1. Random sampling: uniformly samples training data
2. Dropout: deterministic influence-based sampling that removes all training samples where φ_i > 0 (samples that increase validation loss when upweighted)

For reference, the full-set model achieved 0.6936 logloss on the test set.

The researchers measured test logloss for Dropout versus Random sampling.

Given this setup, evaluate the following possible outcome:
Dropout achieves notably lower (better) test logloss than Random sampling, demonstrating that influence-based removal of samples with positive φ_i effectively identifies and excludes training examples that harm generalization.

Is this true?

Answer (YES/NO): NO